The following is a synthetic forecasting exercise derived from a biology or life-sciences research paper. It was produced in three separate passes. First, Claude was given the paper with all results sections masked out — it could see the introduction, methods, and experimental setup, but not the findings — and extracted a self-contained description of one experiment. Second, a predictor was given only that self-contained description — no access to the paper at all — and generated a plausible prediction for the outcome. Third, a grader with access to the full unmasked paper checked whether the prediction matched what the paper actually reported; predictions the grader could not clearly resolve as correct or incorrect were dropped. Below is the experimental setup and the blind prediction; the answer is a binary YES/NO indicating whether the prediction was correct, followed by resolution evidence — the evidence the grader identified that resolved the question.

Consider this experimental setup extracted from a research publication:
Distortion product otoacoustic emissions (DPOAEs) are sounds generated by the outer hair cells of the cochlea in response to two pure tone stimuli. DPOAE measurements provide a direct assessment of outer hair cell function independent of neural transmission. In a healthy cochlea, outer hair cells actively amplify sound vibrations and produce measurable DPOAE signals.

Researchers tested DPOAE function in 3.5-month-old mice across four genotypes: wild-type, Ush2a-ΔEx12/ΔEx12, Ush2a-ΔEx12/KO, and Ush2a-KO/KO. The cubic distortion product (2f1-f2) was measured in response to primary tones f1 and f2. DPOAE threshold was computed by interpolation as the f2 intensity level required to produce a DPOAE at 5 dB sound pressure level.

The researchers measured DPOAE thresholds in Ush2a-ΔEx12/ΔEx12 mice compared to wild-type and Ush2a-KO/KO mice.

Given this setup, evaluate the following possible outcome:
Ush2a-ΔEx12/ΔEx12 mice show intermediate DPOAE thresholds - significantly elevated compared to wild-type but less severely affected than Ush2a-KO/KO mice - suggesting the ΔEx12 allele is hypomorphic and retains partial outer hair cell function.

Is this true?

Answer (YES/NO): NO